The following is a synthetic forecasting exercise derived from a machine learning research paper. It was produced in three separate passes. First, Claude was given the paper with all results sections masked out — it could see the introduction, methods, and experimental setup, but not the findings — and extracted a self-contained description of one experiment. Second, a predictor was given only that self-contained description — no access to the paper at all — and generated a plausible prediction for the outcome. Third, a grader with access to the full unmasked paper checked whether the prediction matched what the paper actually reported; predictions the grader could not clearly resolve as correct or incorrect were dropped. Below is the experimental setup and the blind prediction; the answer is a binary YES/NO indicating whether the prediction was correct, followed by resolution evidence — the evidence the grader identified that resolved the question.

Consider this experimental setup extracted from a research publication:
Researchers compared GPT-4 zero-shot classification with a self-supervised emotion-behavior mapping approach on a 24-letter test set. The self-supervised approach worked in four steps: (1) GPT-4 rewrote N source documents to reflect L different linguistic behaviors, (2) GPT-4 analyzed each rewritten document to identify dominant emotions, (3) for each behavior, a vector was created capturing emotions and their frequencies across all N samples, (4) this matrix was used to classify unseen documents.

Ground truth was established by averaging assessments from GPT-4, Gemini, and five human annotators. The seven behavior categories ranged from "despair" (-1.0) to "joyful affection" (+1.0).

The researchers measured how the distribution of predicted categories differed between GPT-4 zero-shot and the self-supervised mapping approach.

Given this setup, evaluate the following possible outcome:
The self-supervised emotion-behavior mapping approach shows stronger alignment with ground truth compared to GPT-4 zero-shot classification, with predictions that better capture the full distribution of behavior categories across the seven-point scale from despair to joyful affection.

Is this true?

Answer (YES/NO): YES